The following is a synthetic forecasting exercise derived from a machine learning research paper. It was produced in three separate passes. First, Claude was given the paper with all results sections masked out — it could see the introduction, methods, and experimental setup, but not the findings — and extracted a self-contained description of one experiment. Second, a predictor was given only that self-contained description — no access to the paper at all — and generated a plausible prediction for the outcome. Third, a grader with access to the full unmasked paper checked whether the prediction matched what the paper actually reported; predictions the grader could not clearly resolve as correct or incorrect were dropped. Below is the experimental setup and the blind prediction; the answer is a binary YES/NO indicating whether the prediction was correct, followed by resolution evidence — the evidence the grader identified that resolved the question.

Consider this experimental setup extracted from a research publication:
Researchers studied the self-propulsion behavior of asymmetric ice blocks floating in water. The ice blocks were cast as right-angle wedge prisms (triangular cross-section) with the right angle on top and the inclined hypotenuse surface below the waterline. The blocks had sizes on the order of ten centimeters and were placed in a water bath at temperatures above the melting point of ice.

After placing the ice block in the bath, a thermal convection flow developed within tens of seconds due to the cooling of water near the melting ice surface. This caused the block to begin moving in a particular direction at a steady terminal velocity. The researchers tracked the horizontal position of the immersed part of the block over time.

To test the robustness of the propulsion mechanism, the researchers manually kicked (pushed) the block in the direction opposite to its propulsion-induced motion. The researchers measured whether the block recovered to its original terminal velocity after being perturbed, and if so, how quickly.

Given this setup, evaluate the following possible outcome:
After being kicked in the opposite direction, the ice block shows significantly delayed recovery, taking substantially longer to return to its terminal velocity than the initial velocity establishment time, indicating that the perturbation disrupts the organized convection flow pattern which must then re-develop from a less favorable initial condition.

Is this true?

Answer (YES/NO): NO